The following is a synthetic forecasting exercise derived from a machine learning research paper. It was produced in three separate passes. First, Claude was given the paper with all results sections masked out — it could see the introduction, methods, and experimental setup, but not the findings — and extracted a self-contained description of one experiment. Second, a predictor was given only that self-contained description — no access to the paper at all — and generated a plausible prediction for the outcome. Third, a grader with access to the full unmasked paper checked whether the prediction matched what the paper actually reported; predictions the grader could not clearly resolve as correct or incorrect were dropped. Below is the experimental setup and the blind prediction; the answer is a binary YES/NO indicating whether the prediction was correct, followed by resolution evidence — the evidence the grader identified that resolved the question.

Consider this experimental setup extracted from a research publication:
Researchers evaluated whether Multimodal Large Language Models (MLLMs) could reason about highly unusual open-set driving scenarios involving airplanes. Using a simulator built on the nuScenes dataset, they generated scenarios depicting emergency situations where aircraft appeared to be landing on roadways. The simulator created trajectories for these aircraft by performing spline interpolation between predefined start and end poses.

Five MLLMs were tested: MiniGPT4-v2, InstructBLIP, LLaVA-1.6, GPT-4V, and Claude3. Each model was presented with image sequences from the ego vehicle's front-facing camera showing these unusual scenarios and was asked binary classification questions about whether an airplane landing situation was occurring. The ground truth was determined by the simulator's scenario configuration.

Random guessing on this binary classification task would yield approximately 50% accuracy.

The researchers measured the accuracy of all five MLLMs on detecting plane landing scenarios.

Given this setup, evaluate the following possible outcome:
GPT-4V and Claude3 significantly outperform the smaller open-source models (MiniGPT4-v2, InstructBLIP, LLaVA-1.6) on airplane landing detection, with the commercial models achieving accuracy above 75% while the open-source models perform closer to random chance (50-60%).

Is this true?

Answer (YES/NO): NO